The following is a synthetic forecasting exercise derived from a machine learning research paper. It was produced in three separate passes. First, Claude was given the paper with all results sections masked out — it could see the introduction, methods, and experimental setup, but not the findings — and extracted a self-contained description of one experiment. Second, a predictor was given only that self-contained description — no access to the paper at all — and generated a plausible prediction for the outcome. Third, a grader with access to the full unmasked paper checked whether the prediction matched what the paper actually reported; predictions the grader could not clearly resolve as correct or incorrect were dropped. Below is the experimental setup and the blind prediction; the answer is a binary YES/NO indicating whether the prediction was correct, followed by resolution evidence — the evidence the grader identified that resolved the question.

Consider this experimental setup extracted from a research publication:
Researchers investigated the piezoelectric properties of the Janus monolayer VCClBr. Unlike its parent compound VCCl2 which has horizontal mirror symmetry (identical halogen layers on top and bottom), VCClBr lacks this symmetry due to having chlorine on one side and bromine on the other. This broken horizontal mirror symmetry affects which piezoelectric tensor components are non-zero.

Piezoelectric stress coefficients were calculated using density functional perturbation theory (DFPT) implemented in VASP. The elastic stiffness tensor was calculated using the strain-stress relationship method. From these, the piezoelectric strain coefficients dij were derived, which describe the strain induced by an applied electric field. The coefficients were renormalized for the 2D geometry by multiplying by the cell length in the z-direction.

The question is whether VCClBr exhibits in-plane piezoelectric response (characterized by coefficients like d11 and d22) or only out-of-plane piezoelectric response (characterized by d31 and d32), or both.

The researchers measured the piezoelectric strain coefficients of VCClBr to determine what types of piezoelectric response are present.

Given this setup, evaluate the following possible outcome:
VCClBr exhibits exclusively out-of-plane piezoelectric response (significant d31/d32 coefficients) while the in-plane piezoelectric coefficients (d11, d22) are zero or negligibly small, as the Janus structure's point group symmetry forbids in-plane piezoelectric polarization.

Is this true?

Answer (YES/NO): YES